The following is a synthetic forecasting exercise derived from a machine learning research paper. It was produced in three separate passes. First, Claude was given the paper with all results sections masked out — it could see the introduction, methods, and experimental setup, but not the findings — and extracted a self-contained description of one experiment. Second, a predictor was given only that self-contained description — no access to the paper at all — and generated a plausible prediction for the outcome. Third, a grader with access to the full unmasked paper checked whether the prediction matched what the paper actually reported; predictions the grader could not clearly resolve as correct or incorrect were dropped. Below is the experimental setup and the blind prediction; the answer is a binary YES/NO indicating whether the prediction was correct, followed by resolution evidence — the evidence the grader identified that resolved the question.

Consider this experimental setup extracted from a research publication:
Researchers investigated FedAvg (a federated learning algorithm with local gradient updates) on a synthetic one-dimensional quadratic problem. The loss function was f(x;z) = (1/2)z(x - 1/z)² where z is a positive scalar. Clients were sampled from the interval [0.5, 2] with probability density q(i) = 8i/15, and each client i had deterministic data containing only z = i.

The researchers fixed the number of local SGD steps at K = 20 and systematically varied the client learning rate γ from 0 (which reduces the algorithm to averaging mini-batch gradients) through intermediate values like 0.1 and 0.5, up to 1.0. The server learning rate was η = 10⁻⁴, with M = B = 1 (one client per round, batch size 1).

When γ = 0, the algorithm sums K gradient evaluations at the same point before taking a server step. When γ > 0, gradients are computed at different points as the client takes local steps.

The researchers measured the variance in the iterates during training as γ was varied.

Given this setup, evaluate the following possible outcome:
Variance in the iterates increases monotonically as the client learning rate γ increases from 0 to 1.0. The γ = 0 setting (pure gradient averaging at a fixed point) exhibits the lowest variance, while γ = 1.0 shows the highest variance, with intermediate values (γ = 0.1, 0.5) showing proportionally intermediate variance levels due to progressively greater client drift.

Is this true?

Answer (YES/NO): NO